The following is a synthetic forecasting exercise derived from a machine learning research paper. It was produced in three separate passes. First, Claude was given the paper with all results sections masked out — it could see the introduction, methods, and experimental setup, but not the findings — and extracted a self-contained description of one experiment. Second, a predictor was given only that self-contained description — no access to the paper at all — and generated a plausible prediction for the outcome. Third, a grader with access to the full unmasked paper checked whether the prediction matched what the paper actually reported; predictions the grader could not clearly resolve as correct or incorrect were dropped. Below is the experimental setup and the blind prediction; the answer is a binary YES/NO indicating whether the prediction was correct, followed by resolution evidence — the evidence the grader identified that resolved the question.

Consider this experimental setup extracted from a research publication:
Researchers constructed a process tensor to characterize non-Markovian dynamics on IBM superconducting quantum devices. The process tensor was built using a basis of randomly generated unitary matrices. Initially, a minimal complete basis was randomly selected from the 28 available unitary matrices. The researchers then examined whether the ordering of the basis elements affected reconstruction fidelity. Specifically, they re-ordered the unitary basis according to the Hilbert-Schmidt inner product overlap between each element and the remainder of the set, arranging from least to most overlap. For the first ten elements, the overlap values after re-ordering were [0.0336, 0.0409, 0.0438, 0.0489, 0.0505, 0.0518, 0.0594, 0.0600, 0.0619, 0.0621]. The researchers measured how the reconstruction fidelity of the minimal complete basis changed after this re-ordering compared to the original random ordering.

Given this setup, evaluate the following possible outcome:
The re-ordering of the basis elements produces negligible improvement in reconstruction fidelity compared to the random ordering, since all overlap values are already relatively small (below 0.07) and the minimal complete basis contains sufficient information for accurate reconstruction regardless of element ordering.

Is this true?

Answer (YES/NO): NO